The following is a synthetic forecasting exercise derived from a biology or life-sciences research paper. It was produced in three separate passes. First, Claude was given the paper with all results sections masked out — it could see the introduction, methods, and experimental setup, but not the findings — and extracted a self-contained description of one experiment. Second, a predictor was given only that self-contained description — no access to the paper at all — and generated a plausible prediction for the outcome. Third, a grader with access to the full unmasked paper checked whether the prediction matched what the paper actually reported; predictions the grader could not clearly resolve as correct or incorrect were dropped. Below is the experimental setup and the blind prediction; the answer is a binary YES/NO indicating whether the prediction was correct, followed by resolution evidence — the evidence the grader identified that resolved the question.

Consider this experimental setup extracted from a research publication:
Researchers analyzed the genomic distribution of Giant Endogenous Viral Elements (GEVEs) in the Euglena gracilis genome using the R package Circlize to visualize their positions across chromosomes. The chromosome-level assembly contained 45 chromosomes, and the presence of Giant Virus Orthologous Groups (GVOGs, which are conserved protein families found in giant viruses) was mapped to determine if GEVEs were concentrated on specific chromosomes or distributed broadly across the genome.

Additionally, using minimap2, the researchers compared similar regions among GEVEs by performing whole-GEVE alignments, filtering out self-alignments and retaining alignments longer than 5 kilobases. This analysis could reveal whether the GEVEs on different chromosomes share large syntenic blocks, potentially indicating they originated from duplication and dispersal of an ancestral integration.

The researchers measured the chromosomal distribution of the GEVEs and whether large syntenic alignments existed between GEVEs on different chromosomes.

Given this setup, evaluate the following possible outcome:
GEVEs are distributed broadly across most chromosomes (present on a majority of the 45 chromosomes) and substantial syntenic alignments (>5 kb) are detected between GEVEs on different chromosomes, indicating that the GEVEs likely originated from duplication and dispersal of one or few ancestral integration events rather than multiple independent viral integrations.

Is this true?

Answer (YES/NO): NO